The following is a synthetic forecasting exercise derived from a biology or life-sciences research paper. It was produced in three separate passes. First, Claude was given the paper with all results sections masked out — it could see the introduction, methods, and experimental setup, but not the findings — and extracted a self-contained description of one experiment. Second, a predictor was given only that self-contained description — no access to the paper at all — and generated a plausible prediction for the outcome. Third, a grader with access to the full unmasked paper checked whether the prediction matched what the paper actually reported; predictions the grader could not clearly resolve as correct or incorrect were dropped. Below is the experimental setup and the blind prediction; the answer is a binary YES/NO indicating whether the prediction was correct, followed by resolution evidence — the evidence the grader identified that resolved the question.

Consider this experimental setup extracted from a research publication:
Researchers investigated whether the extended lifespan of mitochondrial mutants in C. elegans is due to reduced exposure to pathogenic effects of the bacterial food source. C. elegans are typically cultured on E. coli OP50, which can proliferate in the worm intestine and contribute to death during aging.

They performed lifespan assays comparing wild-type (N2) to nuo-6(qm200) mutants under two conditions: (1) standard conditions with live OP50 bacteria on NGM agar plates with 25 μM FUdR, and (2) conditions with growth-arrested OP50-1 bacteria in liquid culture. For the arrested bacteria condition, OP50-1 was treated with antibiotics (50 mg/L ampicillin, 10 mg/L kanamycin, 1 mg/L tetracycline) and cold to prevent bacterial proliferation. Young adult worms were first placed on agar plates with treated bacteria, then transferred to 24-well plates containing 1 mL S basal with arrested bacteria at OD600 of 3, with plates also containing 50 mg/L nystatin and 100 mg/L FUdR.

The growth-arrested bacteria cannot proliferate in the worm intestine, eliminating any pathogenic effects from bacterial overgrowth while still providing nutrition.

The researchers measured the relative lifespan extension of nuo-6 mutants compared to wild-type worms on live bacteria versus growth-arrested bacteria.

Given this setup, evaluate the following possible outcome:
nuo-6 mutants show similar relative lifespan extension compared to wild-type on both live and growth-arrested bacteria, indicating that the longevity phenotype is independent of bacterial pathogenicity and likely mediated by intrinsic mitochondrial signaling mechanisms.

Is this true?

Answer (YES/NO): YES